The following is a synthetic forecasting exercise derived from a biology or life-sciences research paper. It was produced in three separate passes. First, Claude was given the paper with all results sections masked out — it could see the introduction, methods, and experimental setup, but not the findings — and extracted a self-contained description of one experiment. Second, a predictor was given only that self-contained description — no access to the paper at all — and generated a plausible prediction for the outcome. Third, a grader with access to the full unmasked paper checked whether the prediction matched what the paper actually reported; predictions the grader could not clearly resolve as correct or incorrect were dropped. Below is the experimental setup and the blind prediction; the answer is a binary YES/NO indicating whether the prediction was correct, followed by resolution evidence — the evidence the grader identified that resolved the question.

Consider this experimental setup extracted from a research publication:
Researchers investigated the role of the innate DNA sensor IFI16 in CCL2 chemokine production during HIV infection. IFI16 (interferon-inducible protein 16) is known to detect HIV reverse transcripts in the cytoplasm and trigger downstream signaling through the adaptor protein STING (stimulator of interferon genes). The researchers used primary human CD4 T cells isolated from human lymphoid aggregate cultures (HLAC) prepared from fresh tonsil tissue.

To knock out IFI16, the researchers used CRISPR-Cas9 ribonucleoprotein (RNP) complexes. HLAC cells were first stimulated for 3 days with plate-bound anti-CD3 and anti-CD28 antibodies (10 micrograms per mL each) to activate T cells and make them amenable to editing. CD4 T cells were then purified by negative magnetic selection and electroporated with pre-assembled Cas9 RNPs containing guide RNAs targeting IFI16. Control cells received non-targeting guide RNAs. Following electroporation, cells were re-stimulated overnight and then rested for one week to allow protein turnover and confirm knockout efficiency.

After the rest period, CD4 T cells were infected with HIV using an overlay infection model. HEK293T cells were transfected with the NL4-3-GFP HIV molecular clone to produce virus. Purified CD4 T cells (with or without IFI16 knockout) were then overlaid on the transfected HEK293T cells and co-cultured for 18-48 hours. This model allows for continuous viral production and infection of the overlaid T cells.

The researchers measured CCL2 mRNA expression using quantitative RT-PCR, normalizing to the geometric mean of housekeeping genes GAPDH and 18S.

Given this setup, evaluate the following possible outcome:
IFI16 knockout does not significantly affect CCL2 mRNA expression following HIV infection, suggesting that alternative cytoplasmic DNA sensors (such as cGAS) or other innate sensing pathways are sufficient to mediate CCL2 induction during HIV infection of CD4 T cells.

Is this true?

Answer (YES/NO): NO